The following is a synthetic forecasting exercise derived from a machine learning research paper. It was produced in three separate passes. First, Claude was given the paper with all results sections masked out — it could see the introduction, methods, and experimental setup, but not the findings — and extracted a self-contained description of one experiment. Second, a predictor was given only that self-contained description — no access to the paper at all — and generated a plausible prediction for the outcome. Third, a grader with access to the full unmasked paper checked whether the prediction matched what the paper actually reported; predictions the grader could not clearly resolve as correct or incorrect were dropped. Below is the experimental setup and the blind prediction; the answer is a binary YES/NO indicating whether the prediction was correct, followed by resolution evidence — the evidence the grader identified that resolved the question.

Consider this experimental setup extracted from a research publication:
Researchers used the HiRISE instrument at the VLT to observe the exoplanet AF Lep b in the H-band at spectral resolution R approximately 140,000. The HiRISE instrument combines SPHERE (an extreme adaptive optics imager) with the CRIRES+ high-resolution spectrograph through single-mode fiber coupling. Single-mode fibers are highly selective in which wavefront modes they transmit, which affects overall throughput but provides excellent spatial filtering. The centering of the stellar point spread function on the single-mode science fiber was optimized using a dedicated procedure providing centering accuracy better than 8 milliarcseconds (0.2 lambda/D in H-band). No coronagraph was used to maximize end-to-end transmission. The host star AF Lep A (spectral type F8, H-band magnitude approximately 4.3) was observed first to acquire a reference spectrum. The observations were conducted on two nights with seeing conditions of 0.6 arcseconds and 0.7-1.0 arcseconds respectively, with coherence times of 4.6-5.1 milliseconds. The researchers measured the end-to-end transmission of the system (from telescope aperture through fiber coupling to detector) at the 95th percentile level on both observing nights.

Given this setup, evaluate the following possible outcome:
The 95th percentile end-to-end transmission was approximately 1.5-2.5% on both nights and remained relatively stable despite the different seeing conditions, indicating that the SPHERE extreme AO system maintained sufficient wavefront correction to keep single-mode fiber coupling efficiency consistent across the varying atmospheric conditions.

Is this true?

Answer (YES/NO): NO